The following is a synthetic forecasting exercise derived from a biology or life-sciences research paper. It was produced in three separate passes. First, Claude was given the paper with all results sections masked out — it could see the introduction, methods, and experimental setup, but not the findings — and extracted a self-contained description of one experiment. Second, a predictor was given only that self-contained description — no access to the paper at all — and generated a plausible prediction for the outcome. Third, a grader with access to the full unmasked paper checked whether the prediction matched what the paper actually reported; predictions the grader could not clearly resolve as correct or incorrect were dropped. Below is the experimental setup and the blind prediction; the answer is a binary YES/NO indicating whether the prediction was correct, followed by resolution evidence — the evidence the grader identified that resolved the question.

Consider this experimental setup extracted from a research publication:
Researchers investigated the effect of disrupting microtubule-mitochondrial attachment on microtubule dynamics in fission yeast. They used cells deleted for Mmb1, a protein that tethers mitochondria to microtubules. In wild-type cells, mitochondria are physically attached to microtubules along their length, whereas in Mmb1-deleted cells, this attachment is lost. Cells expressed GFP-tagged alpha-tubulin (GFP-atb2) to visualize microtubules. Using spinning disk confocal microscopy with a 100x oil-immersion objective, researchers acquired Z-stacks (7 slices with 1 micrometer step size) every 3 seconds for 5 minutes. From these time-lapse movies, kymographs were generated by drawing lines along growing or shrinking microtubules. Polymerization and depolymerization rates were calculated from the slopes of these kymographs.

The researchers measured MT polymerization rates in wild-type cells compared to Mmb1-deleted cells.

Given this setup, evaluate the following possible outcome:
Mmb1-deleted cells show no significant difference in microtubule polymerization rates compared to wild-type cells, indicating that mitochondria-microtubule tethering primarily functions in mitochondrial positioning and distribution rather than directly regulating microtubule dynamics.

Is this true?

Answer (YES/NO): NO